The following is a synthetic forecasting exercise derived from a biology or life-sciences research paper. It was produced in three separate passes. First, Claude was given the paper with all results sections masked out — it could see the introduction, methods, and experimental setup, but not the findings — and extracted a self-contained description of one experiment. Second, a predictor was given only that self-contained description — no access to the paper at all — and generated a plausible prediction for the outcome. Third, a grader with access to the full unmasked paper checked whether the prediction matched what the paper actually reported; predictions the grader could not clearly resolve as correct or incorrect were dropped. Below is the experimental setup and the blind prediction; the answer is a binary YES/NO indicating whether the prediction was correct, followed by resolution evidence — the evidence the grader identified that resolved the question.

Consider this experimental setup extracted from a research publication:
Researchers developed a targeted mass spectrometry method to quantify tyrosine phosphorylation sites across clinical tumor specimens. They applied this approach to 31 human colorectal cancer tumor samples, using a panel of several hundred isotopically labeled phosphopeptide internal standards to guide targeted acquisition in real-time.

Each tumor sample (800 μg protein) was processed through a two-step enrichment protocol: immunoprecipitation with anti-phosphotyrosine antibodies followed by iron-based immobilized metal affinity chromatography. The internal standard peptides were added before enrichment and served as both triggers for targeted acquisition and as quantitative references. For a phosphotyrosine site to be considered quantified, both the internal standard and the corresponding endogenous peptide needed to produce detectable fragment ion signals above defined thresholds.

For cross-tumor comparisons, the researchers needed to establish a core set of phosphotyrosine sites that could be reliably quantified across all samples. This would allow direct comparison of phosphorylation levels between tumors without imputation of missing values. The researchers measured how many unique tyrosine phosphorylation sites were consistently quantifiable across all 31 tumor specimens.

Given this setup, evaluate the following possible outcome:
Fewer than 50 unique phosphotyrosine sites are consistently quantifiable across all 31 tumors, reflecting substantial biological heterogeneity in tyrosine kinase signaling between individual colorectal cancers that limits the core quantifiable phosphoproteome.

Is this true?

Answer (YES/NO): NO